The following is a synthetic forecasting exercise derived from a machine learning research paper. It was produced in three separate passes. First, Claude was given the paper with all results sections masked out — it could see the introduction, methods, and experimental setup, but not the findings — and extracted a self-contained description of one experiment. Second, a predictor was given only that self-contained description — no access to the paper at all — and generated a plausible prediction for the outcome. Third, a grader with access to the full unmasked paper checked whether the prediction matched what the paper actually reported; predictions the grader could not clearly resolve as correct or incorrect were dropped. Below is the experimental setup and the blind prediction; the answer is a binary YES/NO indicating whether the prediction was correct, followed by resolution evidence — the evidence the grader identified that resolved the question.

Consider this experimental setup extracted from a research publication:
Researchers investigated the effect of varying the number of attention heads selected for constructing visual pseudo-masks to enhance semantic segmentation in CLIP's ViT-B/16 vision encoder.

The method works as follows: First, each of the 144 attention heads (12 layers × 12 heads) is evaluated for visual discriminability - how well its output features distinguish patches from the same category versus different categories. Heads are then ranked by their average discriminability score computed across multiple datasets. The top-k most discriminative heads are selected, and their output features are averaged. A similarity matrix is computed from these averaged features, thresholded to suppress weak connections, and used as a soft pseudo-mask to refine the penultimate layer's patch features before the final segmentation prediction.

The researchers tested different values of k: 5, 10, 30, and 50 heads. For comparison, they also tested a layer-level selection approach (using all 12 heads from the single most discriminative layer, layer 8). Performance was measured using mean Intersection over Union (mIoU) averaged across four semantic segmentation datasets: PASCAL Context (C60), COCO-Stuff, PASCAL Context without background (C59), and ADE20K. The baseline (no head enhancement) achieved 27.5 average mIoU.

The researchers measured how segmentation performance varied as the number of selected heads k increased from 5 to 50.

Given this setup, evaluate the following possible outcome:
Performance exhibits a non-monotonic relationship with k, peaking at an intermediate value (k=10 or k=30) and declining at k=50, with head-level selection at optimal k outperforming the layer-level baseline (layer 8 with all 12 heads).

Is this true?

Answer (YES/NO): YES